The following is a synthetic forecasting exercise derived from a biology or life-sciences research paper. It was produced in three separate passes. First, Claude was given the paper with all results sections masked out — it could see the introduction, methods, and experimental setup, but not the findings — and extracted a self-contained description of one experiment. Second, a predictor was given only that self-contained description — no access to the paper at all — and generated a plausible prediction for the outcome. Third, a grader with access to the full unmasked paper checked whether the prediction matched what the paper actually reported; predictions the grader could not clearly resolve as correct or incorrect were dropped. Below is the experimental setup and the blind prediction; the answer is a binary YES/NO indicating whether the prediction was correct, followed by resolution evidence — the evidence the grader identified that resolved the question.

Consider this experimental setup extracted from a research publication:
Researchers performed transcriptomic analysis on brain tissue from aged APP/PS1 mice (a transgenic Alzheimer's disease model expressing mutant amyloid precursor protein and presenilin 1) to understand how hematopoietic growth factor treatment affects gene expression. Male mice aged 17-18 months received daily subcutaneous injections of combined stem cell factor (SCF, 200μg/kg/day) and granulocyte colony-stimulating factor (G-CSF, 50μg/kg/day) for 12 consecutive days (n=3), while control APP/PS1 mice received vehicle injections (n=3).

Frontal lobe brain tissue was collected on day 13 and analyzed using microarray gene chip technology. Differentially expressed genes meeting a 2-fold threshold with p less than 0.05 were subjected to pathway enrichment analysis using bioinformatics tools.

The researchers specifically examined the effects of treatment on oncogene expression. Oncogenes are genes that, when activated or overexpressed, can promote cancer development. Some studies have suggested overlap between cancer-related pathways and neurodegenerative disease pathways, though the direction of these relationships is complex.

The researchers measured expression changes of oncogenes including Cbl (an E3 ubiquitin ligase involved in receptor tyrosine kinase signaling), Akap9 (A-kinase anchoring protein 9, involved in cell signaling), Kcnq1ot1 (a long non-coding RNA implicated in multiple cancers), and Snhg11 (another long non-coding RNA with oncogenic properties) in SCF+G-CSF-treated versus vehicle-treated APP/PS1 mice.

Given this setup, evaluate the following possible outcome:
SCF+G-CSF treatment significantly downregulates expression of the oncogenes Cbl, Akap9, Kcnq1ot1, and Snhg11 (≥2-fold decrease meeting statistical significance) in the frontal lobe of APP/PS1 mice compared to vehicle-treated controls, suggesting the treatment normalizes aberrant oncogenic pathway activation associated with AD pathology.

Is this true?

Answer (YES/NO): YES